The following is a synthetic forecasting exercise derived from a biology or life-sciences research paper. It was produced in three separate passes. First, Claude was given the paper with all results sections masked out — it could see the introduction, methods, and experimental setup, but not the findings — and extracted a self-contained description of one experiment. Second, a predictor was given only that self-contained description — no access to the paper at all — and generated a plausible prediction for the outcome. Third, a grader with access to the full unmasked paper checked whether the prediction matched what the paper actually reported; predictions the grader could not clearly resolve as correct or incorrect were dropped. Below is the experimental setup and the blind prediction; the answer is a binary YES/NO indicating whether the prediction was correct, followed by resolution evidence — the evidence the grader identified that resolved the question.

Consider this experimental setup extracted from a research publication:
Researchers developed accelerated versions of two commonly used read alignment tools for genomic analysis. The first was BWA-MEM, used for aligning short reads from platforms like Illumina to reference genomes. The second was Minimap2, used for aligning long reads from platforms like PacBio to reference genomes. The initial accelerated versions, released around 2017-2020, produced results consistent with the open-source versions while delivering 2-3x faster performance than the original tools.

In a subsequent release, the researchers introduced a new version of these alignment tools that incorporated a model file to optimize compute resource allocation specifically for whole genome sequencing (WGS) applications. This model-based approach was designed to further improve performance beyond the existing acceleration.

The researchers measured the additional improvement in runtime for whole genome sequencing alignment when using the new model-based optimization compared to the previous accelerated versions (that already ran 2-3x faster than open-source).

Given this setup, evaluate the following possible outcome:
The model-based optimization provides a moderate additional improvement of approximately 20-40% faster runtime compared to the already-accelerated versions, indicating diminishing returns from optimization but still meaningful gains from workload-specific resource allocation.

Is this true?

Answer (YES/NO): NO